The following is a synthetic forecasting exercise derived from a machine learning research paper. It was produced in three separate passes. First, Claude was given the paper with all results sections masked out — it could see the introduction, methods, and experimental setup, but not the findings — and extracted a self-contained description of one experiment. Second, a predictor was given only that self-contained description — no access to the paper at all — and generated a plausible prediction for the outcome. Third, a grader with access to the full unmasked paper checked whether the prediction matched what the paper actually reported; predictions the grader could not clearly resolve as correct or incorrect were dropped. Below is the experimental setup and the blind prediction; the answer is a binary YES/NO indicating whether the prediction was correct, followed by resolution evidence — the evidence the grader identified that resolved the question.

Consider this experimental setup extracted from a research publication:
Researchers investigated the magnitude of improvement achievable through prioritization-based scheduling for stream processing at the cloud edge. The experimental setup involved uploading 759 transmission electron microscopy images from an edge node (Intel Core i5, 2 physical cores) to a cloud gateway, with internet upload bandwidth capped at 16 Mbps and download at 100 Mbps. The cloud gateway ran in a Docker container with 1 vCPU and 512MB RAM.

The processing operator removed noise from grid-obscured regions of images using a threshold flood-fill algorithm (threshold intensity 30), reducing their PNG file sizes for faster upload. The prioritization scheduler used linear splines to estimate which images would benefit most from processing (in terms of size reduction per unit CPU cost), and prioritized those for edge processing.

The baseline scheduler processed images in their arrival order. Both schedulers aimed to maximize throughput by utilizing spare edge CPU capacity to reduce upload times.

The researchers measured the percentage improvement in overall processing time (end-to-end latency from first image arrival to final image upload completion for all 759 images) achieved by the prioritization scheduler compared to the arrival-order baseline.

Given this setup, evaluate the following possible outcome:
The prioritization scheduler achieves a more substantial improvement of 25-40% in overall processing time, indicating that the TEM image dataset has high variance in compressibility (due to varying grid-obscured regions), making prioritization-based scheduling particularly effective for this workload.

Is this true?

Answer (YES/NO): NO